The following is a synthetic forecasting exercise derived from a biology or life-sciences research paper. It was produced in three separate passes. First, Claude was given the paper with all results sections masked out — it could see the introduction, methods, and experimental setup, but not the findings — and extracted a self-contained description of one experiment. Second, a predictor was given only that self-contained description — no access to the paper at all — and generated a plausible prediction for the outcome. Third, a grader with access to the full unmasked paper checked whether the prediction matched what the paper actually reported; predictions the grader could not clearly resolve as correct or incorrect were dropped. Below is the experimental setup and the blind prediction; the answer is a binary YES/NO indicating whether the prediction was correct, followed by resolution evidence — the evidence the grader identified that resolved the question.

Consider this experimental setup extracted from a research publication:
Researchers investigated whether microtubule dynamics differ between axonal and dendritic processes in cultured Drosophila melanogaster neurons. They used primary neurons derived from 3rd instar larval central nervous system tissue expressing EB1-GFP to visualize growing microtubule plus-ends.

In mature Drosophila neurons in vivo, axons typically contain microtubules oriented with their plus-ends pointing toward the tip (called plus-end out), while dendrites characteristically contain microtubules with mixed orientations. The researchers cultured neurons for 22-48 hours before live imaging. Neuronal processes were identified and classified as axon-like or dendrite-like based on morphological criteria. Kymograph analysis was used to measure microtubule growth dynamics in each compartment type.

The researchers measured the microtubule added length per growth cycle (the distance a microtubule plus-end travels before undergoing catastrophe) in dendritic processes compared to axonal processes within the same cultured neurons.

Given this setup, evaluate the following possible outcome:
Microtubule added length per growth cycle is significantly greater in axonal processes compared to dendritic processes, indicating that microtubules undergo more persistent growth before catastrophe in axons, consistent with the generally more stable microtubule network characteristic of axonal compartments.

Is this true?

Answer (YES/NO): YES